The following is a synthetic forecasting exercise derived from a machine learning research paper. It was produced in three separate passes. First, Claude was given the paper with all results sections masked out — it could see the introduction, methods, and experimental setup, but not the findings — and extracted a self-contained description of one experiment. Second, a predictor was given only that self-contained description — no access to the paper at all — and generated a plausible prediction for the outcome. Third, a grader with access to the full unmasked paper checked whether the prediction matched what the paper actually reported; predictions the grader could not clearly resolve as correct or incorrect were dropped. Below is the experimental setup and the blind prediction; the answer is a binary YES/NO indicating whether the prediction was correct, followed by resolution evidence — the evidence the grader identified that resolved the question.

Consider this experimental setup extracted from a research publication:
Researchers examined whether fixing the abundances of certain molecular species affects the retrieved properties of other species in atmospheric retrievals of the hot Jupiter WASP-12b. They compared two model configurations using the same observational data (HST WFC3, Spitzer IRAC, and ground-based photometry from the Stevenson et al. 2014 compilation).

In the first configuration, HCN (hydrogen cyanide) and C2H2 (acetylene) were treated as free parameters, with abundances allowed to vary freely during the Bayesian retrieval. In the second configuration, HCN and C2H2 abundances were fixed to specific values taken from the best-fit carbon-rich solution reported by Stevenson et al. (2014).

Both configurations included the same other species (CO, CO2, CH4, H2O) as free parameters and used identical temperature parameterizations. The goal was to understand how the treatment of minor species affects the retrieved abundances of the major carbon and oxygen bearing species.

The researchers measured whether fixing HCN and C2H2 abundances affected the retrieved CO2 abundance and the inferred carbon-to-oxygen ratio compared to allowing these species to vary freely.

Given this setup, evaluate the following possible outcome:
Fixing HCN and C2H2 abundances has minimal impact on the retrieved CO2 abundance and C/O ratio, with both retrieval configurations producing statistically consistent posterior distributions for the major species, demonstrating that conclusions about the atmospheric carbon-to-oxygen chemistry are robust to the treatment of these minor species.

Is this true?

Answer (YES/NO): YES